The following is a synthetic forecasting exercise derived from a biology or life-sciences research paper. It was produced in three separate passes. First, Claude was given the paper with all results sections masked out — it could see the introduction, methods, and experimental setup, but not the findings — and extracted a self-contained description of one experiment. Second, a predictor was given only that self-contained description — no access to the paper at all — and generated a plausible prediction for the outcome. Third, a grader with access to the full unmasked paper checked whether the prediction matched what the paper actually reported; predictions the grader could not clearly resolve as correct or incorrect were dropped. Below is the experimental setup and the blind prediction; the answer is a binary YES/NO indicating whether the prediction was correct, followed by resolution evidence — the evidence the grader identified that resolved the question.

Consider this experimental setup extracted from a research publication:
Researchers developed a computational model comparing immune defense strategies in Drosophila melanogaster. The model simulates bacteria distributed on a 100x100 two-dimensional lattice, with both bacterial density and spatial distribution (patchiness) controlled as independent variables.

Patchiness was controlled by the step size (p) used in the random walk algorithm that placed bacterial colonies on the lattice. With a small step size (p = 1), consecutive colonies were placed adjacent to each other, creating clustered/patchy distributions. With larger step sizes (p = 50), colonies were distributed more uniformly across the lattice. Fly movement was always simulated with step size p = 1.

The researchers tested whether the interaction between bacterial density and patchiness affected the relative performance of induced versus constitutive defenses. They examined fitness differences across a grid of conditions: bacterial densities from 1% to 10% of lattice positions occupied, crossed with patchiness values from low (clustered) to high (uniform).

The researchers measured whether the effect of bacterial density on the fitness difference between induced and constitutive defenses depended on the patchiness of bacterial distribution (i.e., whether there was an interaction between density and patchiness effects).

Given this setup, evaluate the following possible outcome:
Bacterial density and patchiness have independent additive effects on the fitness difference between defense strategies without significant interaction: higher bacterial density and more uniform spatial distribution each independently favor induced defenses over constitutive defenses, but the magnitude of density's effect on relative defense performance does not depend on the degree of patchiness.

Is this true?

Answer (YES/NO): NO